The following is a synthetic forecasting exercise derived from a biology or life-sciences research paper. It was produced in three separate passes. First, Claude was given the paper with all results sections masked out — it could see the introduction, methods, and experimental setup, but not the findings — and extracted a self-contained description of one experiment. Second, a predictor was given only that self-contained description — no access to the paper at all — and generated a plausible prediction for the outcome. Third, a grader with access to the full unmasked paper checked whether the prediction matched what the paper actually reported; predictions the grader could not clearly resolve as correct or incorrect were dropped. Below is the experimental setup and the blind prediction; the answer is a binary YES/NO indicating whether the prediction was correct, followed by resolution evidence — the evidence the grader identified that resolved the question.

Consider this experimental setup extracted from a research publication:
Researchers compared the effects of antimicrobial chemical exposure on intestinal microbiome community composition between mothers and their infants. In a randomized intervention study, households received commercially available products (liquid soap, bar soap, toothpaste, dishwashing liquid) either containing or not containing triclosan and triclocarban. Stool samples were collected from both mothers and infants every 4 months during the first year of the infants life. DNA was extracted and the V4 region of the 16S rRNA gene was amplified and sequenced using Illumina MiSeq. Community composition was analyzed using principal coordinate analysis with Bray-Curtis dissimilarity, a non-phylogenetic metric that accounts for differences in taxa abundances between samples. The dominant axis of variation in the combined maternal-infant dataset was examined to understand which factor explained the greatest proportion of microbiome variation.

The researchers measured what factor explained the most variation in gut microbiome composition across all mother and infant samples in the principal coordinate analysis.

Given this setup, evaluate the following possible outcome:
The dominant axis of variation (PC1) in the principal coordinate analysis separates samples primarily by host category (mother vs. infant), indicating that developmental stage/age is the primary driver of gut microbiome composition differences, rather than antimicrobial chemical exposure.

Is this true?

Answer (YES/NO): YES